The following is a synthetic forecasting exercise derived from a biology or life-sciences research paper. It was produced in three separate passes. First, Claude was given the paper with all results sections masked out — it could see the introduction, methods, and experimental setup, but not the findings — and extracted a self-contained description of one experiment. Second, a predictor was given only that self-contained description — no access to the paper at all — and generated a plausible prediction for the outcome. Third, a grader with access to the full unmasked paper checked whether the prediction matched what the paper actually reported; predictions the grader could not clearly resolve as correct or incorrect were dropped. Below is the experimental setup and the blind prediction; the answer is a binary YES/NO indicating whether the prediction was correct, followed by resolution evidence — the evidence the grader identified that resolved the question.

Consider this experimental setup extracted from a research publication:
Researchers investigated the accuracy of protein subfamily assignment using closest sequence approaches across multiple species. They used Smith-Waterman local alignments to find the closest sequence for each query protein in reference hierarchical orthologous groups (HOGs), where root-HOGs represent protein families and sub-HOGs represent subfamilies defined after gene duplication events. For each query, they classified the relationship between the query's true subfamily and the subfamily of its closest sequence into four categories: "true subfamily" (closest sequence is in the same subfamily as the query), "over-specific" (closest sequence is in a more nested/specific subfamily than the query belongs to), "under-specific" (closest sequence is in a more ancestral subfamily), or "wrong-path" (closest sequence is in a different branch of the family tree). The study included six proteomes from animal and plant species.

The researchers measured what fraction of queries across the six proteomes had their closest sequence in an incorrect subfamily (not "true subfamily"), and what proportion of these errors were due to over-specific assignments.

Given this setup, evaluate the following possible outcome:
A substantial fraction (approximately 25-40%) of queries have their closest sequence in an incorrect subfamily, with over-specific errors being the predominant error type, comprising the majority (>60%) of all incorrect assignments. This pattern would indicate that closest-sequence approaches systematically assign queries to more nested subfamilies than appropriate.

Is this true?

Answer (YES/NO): NO